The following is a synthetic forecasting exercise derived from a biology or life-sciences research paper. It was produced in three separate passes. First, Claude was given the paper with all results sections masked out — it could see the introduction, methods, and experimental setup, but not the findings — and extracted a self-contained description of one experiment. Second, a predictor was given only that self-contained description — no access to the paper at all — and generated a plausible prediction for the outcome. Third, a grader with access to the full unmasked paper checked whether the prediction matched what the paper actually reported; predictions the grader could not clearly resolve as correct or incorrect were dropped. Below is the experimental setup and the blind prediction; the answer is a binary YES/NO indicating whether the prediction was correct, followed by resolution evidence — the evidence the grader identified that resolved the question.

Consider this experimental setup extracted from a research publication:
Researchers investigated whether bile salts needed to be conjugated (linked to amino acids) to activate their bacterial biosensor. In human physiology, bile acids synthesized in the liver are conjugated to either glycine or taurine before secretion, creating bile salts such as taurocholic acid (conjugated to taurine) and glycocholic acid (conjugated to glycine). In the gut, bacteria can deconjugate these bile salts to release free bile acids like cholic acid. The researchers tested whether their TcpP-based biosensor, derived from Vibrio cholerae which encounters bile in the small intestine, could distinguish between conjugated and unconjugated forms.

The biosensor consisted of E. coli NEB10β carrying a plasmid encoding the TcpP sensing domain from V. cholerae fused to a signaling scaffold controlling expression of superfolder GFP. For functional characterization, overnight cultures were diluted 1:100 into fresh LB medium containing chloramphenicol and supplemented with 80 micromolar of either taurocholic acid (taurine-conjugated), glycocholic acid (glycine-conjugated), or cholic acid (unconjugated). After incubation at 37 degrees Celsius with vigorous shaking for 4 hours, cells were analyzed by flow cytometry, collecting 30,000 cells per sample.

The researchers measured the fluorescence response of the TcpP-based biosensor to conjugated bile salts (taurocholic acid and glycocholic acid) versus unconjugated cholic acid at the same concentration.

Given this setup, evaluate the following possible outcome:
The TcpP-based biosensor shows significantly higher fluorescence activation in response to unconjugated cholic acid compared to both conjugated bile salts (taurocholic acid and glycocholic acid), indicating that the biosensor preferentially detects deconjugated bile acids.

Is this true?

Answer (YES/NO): NO